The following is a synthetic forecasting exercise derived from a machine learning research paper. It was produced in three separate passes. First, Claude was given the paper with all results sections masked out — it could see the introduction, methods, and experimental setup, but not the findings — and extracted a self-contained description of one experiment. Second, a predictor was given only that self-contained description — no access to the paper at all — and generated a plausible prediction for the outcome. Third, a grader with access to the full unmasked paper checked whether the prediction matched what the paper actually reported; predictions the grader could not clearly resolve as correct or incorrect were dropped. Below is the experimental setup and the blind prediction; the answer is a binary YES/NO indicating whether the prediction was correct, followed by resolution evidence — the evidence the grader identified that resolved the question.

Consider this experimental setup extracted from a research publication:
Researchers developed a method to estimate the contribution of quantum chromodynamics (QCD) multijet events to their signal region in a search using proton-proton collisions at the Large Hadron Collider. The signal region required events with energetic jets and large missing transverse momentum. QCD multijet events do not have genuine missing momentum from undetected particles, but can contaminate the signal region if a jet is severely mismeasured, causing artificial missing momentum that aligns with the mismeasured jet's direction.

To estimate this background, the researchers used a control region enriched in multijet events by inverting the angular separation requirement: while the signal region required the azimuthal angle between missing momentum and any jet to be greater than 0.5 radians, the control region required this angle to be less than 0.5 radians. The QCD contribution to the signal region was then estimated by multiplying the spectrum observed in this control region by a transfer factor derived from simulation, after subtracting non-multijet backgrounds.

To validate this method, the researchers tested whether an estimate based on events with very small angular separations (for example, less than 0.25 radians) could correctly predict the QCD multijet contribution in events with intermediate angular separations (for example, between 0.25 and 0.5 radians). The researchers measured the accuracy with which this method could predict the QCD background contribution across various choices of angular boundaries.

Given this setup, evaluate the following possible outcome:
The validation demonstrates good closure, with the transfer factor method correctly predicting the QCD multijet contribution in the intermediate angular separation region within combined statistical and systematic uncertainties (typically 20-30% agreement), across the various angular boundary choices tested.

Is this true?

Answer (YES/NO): YES